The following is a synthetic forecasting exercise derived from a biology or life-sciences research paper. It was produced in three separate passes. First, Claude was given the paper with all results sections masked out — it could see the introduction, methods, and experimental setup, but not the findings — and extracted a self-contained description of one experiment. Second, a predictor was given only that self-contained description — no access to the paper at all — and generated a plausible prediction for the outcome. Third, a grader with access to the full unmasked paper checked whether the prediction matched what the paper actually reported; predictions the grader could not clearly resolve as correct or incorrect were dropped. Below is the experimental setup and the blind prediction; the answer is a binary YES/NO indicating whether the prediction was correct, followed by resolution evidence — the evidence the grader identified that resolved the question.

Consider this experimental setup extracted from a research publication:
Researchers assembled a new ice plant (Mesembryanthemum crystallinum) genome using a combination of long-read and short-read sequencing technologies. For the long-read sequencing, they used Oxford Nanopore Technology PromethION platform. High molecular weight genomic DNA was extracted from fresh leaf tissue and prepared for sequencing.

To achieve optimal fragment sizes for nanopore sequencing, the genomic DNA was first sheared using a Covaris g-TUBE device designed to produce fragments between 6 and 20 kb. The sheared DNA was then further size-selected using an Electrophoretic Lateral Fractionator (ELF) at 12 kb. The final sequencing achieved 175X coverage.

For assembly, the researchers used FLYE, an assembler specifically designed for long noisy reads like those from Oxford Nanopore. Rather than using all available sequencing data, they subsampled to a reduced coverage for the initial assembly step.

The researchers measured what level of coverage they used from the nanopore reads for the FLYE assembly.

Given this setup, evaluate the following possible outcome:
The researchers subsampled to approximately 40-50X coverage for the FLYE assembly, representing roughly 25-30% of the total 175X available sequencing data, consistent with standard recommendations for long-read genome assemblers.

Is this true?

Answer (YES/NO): YES